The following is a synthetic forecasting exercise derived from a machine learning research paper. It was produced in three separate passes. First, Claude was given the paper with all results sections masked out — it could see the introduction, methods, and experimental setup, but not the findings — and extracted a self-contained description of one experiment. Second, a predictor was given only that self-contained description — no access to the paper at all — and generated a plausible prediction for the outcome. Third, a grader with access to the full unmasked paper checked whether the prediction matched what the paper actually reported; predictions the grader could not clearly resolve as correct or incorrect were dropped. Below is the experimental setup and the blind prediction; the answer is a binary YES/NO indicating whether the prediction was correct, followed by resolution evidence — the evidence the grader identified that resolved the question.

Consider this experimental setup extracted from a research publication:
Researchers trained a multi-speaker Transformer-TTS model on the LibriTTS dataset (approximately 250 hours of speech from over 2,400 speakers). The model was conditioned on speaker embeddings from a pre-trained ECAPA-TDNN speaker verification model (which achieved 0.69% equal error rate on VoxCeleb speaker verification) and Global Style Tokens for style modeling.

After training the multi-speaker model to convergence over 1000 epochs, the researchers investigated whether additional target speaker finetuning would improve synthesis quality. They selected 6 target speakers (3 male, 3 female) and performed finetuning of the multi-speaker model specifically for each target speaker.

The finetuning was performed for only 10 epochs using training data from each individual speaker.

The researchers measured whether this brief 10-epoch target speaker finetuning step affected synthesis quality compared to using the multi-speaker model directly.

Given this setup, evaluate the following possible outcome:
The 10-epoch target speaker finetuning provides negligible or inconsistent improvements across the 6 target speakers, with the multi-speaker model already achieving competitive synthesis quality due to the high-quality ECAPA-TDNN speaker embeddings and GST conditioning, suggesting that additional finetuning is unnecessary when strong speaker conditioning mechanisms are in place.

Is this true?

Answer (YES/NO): NO